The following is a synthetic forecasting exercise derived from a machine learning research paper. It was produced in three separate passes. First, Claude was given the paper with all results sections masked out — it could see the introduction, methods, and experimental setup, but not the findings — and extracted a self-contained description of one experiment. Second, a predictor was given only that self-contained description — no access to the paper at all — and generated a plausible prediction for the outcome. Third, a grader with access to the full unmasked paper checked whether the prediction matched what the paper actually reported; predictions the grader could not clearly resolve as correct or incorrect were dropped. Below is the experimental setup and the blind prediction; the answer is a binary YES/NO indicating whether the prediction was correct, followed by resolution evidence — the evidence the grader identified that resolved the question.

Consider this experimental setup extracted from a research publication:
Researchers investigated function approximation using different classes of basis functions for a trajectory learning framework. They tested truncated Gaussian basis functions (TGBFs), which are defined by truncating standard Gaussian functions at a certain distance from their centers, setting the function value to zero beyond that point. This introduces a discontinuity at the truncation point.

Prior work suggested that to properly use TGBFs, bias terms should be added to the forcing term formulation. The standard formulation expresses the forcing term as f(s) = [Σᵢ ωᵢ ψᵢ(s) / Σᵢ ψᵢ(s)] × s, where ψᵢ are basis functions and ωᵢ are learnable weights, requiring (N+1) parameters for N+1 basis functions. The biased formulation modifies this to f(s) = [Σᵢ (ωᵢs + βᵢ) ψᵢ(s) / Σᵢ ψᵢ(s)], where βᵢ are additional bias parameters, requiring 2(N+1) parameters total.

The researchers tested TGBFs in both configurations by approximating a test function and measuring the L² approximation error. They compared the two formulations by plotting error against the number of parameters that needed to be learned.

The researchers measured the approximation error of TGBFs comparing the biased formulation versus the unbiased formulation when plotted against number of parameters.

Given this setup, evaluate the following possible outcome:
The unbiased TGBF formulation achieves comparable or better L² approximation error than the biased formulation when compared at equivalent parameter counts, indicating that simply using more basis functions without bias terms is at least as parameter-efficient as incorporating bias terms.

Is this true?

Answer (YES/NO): NO